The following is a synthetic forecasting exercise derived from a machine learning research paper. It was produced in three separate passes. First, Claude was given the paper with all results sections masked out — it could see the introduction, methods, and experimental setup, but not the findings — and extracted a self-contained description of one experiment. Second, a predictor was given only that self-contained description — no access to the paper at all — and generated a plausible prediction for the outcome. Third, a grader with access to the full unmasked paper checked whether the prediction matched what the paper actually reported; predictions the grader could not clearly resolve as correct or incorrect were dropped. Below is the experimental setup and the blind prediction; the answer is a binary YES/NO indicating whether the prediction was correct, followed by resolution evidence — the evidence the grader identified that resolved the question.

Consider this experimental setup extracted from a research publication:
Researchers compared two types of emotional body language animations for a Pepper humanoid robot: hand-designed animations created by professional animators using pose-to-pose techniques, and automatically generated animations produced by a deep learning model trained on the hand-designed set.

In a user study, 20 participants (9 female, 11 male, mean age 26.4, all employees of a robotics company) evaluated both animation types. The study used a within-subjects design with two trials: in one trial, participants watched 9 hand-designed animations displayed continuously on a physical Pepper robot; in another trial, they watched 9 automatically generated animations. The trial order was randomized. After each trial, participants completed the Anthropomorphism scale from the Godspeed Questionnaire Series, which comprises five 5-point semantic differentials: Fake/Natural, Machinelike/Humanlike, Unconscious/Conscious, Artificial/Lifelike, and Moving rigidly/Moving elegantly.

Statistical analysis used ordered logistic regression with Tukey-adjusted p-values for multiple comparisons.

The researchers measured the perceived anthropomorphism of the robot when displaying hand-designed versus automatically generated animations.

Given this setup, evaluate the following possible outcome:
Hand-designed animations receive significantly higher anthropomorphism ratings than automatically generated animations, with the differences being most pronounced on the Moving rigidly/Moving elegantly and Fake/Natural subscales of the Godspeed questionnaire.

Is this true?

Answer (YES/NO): NO